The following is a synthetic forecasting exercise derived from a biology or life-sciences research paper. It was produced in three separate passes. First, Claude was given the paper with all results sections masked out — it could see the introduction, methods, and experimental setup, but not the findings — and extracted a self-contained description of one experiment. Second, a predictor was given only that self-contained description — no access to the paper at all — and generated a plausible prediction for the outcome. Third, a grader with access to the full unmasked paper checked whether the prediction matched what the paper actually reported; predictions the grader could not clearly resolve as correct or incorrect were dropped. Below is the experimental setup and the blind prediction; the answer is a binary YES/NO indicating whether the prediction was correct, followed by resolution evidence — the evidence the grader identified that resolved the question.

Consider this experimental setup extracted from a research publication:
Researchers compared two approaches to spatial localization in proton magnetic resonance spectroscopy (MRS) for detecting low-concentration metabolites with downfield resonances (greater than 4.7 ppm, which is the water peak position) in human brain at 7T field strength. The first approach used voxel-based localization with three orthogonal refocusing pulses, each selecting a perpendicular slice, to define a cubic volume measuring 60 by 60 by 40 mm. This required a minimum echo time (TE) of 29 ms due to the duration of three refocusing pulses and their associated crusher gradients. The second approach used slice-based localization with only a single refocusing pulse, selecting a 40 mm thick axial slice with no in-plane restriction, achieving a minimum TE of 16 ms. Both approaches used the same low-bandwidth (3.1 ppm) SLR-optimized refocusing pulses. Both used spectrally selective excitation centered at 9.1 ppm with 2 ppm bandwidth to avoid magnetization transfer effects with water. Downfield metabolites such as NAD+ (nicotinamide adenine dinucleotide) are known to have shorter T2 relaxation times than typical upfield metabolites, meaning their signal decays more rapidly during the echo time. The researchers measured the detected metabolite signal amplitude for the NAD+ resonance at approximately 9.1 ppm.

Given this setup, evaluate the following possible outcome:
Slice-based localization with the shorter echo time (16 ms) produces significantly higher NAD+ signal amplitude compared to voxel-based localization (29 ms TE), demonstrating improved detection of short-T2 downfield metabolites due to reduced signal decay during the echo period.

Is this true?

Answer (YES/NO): NO